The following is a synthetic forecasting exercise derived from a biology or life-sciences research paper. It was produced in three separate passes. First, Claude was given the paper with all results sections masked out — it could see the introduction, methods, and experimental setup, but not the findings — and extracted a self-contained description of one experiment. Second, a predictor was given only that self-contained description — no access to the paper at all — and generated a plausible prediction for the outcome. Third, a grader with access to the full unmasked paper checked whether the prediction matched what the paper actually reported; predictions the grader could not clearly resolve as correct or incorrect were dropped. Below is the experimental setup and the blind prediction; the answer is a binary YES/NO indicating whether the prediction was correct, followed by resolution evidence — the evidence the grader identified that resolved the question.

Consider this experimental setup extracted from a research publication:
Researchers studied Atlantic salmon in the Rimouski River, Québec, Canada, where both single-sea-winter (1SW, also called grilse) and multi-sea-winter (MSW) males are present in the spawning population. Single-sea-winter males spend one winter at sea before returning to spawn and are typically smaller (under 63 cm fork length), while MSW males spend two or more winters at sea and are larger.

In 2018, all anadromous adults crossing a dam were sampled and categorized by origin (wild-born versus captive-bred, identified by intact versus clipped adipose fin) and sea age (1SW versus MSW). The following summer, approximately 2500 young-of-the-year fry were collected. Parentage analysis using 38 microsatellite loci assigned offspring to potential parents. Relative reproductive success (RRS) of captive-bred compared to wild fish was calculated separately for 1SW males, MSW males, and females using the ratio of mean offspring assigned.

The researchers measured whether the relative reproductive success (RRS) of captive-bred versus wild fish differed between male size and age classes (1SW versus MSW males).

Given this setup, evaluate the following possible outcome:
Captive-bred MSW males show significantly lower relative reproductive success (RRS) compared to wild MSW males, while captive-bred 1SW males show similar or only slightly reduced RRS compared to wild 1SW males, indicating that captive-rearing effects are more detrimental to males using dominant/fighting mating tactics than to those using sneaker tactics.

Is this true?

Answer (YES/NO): NO